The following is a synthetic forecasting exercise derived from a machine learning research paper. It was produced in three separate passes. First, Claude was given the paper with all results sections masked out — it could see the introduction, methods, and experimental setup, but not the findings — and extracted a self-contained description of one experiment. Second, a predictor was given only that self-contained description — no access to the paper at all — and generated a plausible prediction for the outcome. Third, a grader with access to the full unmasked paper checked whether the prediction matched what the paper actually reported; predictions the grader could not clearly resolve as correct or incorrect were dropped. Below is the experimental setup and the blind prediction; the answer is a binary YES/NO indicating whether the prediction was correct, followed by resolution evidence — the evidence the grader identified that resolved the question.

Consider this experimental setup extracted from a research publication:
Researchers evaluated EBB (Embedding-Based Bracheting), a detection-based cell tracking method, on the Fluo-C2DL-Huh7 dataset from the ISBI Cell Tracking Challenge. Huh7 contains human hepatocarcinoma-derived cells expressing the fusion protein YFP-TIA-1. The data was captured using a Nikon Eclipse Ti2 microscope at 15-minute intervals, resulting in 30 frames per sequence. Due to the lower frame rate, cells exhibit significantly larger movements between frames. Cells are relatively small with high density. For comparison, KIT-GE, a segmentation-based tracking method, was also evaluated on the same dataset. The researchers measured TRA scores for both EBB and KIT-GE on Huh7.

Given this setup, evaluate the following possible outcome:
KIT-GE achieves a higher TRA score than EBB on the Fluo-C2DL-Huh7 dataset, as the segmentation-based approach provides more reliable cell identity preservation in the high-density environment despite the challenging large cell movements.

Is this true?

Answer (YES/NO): YES